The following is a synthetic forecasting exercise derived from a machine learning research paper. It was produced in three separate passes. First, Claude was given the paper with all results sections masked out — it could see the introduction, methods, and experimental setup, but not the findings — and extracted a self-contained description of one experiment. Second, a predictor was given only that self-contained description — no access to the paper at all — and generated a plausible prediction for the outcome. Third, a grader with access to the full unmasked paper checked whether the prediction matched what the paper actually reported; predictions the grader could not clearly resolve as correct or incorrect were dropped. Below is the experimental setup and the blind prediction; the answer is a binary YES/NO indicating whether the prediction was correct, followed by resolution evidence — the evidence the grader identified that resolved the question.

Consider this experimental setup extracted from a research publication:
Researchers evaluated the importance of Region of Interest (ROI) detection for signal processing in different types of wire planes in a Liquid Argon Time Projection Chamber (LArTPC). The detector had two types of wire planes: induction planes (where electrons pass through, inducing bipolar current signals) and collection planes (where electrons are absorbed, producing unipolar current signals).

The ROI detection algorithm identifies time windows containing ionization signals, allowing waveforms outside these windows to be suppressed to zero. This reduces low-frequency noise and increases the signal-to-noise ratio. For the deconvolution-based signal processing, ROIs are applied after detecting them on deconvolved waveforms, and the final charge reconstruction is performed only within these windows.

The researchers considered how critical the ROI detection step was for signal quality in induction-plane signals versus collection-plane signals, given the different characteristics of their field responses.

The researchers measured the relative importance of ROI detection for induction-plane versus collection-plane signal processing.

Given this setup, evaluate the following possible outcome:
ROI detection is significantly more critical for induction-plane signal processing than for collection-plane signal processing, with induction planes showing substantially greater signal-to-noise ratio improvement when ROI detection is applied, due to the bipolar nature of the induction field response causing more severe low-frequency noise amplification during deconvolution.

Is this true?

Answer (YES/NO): YES